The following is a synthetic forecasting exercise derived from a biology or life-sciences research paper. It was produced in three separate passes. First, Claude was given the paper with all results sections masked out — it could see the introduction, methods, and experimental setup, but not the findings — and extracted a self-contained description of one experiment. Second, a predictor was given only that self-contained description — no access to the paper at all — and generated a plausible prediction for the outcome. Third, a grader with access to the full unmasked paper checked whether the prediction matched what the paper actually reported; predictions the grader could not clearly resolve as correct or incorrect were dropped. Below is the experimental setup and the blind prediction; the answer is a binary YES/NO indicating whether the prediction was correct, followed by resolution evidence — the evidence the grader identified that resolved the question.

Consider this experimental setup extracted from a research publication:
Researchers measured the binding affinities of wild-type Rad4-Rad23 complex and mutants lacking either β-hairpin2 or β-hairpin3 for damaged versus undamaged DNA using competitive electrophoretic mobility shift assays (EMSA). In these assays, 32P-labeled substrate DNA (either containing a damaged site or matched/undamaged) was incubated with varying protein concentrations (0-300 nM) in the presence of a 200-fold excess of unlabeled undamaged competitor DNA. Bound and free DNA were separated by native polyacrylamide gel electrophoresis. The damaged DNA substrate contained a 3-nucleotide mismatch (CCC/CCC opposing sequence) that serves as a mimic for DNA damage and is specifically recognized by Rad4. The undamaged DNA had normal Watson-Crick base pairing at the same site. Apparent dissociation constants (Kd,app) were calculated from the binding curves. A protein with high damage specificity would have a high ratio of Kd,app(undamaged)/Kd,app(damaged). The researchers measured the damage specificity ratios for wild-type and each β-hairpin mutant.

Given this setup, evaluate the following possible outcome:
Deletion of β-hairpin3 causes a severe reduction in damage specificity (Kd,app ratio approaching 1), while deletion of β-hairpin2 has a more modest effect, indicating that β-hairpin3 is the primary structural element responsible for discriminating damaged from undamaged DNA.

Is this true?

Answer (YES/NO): NO